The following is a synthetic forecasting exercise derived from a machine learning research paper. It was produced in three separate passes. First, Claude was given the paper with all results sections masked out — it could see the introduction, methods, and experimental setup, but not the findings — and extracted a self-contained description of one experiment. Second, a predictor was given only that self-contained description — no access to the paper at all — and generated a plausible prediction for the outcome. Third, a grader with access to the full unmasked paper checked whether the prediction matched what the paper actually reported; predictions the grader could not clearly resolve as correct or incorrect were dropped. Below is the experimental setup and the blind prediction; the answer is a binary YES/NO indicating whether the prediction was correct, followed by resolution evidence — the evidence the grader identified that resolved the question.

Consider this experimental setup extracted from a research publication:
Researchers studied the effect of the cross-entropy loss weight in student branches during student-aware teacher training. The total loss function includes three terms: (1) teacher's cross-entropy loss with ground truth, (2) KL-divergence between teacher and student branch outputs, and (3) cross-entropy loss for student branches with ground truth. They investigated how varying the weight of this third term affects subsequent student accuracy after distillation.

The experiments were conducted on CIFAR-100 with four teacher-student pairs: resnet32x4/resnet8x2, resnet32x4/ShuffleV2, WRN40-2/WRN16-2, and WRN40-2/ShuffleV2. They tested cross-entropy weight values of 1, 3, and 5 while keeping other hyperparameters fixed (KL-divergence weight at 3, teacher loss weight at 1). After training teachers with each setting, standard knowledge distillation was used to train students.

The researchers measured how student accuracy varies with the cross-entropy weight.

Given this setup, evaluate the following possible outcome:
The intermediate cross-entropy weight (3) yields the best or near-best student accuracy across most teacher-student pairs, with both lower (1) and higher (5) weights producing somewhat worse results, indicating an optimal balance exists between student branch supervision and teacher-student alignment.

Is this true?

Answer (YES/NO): NO